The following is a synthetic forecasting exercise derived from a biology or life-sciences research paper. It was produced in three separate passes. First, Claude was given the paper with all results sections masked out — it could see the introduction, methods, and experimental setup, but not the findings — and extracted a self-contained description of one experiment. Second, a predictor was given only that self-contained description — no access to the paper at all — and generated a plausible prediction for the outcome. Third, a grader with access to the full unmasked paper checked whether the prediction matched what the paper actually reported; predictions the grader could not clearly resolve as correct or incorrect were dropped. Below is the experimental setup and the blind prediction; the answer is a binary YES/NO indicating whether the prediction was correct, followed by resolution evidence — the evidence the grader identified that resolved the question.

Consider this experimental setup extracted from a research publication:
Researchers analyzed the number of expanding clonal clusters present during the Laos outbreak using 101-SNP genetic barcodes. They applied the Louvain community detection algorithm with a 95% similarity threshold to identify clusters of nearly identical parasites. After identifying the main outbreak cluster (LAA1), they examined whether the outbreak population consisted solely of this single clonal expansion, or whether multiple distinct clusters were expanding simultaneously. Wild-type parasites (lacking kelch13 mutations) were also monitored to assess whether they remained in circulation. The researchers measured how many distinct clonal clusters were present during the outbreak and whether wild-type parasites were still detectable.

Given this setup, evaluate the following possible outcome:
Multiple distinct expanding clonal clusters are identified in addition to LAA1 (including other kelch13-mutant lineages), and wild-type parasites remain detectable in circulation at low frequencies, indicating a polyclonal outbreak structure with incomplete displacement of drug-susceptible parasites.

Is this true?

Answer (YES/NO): YES